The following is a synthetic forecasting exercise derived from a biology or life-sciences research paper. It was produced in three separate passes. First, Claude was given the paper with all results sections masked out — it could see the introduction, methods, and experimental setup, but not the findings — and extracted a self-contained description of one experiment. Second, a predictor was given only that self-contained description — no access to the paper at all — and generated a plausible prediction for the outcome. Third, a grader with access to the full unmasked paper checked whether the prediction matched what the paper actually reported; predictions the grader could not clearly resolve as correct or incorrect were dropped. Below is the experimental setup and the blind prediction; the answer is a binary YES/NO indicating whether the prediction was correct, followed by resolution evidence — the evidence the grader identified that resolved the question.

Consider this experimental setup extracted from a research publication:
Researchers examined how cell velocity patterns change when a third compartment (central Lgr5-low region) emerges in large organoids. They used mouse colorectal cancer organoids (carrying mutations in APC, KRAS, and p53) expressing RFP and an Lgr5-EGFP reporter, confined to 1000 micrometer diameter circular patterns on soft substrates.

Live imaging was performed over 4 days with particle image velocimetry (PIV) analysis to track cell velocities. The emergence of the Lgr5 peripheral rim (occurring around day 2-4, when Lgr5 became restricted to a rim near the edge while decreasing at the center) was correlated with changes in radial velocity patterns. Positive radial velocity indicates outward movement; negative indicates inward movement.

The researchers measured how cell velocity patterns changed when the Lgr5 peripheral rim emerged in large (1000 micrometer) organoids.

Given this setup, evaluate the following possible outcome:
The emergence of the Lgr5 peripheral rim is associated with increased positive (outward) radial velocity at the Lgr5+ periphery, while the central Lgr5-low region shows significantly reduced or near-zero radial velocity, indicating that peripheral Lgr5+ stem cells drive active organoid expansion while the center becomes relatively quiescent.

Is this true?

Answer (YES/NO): NO